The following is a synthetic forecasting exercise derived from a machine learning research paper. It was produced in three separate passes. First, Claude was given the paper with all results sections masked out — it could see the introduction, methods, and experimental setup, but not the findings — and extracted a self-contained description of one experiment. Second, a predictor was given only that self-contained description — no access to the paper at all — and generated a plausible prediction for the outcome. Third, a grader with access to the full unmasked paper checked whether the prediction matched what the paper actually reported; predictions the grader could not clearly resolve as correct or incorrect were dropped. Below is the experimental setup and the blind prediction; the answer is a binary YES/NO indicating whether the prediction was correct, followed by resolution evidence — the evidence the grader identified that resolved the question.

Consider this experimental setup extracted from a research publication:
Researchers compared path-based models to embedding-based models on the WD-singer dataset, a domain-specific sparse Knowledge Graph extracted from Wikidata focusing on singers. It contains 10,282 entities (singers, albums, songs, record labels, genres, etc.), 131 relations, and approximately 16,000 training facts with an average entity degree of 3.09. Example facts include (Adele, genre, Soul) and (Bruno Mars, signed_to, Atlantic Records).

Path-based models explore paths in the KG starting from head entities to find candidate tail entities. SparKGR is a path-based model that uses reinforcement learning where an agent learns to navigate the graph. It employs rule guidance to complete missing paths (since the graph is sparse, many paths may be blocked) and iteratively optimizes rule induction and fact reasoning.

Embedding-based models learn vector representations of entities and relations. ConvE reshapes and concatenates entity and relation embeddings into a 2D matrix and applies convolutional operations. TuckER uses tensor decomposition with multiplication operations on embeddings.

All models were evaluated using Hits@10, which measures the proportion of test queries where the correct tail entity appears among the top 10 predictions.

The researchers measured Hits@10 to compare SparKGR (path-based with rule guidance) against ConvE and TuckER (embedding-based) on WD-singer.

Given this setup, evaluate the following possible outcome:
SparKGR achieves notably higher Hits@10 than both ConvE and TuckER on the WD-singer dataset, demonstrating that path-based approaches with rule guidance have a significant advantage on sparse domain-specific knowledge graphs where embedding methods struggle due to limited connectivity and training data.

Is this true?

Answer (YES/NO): NO